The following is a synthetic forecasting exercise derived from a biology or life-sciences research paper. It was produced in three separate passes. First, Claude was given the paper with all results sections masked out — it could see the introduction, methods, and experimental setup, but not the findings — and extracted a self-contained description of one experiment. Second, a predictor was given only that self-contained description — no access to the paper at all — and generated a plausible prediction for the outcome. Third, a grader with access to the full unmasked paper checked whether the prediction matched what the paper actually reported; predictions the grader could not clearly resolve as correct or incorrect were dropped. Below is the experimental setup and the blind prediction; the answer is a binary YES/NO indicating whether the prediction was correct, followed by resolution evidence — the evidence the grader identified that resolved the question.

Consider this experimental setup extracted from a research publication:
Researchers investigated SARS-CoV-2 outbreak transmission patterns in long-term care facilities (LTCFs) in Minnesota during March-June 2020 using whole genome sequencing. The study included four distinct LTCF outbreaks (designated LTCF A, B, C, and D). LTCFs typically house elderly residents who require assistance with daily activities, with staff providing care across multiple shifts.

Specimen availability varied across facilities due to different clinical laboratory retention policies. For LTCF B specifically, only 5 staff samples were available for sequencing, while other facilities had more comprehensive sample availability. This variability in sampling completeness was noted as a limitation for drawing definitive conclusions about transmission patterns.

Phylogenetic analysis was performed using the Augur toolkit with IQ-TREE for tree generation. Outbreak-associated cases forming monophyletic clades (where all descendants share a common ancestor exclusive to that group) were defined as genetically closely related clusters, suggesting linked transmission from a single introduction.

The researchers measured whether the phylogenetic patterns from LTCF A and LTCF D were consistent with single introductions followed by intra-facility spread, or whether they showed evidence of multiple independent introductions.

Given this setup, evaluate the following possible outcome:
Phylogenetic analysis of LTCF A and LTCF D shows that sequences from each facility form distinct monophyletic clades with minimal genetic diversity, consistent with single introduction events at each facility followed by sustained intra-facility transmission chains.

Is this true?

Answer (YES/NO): NO